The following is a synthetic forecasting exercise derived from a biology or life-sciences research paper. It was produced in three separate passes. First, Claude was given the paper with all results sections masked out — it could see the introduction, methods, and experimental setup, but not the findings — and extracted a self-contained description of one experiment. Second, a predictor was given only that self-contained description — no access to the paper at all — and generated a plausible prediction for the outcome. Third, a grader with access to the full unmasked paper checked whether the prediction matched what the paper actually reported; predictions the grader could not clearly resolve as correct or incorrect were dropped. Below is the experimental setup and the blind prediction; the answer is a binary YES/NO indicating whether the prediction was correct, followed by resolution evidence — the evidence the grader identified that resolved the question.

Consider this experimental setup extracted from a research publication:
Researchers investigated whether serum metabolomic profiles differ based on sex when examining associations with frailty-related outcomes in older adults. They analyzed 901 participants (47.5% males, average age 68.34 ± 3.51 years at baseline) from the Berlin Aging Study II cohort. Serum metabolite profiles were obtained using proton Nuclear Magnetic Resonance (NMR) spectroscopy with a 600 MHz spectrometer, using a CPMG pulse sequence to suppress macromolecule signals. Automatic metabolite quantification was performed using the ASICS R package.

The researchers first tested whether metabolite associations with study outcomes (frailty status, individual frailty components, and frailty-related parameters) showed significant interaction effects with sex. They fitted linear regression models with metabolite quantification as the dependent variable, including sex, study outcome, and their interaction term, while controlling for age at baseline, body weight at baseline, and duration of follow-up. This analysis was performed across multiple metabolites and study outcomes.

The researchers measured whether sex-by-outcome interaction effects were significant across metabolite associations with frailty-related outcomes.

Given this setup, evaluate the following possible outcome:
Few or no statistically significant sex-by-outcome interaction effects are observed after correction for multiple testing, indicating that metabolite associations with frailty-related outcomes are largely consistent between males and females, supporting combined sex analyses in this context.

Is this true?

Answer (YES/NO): NO